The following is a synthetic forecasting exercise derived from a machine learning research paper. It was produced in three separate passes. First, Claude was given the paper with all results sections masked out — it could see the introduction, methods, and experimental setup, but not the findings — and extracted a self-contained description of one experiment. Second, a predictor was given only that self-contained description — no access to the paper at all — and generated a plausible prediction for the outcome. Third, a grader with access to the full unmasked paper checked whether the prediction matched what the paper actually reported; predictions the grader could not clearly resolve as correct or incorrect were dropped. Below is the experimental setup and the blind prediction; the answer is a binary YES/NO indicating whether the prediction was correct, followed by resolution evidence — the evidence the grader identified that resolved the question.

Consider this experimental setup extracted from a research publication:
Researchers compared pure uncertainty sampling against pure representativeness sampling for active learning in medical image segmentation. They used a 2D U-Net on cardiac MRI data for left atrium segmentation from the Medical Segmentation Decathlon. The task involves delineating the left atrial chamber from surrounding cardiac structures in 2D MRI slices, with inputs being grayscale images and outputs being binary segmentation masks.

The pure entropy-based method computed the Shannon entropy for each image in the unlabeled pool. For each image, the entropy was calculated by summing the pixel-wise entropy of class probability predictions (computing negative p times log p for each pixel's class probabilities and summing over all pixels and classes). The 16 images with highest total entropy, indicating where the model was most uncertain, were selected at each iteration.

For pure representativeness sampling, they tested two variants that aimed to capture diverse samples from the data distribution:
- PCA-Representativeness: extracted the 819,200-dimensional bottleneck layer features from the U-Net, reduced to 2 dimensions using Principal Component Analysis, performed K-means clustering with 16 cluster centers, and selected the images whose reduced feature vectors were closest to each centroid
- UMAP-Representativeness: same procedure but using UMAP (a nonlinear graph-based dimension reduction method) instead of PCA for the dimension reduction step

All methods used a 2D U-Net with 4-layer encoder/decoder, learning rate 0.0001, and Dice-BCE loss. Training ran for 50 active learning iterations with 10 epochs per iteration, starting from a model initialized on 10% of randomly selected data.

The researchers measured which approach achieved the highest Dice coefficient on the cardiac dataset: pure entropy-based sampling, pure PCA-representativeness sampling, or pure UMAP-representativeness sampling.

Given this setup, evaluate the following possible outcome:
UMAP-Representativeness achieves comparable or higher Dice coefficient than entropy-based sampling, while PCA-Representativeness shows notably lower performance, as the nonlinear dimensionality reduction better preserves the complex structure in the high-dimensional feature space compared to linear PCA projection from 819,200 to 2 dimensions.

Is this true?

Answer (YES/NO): NO